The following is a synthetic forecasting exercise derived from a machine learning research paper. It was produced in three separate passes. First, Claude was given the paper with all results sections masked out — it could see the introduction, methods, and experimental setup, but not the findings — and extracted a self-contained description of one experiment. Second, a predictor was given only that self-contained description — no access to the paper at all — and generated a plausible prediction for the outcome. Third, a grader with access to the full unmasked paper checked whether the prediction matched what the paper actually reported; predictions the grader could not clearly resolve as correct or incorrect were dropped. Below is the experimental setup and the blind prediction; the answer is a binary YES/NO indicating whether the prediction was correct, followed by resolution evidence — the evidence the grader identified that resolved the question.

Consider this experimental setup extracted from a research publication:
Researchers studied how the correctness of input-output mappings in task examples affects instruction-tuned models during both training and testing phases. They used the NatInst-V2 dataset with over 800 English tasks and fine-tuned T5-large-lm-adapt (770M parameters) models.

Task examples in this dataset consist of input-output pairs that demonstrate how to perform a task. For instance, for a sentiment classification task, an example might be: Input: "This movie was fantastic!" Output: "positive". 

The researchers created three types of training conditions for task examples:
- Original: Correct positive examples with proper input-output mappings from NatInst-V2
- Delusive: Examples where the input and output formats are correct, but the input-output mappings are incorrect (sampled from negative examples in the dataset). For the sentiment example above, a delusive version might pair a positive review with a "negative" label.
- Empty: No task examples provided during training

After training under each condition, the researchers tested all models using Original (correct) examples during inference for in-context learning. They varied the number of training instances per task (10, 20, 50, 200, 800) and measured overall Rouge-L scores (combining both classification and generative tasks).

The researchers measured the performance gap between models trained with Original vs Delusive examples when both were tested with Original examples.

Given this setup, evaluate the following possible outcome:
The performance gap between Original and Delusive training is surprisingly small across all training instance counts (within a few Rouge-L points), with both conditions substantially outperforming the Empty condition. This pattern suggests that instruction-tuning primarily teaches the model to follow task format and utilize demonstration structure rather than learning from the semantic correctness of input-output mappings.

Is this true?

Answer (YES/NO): YES